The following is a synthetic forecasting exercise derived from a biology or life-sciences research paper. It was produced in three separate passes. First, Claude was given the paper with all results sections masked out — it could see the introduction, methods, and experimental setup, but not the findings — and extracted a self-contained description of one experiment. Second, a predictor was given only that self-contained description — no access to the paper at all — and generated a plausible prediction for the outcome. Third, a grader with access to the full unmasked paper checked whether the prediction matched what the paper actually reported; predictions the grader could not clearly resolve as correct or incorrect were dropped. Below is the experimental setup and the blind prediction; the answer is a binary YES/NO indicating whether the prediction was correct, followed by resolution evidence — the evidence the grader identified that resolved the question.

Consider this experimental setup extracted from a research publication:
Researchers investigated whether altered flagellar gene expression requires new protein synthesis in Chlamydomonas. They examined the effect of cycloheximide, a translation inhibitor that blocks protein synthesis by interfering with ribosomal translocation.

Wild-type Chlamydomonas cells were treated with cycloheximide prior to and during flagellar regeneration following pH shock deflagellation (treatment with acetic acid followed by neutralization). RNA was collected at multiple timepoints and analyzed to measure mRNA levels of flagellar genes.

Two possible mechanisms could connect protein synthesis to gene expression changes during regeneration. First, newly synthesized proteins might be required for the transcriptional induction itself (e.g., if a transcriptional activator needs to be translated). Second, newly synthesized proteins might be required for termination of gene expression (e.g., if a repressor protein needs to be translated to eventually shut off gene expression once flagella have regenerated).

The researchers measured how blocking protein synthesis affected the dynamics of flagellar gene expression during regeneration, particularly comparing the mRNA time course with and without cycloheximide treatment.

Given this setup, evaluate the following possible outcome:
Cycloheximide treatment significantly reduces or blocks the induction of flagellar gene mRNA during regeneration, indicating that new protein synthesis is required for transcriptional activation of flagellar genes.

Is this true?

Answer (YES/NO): NO